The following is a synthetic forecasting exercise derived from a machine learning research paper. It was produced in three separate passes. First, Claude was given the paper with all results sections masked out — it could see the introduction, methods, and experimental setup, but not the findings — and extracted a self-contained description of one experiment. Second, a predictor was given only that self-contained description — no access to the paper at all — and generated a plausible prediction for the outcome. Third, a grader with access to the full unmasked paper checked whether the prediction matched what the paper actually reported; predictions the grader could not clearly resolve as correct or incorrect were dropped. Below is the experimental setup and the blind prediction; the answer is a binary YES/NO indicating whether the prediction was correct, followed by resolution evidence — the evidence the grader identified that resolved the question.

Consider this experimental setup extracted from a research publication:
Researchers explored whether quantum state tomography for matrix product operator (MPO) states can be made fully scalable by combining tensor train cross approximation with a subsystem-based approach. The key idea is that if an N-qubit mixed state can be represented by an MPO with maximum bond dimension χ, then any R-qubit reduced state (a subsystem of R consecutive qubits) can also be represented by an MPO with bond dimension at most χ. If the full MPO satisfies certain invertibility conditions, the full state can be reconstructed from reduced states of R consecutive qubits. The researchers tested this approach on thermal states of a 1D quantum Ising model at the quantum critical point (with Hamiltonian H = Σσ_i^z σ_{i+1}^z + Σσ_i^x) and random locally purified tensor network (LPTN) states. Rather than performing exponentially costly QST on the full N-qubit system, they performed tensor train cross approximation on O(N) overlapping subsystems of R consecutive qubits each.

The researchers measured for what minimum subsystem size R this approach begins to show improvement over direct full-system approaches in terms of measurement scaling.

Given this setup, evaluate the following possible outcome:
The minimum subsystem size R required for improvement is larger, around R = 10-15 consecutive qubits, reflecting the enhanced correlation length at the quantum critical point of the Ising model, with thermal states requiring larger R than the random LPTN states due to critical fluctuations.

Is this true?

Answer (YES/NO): NO